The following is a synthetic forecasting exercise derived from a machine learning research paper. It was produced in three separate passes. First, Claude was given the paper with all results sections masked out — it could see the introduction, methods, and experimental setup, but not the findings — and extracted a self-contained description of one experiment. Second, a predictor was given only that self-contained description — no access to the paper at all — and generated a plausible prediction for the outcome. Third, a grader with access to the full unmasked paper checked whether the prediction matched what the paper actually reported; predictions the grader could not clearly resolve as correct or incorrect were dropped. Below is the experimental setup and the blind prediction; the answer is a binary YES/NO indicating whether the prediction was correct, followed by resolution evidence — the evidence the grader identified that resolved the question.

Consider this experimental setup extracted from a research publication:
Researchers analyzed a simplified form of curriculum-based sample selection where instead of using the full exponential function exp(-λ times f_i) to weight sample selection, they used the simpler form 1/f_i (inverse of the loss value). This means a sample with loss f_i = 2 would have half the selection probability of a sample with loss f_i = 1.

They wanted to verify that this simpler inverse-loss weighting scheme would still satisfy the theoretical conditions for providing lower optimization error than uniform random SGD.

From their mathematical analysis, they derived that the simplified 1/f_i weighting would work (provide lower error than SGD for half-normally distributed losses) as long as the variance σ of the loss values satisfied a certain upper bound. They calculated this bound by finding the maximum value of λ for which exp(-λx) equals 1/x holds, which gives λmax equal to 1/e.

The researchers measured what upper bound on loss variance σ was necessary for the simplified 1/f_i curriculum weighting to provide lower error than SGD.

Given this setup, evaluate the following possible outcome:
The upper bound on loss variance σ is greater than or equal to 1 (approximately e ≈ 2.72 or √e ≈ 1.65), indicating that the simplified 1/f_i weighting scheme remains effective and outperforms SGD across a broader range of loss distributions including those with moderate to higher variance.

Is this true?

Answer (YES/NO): NO